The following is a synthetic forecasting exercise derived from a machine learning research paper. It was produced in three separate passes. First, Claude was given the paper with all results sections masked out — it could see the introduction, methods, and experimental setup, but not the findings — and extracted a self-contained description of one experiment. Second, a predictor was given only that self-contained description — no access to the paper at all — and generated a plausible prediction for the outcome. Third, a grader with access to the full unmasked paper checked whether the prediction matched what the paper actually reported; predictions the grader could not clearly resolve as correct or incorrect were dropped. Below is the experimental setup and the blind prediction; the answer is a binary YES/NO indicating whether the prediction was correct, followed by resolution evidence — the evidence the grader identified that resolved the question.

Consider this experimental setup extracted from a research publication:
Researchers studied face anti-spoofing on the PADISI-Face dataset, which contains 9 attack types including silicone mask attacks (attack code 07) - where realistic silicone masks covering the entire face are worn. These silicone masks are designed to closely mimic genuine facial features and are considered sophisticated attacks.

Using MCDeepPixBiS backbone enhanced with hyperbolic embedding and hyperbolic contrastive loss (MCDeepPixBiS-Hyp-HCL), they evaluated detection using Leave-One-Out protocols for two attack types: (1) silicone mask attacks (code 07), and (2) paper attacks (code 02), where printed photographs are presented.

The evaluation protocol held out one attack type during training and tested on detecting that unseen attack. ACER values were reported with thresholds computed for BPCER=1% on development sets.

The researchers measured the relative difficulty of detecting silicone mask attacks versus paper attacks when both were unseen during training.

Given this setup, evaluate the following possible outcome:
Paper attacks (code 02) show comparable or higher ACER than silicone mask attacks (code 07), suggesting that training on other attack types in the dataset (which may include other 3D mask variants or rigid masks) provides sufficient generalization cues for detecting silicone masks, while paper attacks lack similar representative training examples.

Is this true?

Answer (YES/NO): NO